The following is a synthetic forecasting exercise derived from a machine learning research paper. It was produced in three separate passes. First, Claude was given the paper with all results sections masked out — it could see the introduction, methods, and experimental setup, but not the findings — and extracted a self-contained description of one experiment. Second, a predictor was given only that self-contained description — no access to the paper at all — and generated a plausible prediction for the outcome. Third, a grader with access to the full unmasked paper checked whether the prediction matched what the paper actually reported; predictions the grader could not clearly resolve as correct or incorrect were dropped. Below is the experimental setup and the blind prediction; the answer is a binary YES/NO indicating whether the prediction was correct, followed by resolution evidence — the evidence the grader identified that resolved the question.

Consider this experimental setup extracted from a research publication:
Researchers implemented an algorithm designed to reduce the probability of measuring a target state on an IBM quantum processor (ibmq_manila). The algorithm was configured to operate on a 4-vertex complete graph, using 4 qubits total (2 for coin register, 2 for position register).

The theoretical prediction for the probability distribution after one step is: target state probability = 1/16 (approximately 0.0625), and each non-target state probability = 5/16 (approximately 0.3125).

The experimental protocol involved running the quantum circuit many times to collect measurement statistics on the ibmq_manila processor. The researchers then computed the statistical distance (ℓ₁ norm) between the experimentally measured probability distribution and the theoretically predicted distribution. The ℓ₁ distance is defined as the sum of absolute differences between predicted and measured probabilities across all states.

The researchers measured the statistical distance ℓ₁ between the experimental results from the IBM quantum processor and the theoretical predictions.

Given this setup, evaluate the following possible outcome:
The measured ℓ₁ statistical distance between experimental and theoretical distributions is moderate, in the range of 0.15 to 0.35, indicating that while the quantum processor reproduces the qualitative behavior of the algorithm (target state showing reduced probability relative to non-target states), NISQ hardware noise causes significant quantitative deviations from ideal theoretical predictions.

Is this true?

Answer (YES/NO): NO